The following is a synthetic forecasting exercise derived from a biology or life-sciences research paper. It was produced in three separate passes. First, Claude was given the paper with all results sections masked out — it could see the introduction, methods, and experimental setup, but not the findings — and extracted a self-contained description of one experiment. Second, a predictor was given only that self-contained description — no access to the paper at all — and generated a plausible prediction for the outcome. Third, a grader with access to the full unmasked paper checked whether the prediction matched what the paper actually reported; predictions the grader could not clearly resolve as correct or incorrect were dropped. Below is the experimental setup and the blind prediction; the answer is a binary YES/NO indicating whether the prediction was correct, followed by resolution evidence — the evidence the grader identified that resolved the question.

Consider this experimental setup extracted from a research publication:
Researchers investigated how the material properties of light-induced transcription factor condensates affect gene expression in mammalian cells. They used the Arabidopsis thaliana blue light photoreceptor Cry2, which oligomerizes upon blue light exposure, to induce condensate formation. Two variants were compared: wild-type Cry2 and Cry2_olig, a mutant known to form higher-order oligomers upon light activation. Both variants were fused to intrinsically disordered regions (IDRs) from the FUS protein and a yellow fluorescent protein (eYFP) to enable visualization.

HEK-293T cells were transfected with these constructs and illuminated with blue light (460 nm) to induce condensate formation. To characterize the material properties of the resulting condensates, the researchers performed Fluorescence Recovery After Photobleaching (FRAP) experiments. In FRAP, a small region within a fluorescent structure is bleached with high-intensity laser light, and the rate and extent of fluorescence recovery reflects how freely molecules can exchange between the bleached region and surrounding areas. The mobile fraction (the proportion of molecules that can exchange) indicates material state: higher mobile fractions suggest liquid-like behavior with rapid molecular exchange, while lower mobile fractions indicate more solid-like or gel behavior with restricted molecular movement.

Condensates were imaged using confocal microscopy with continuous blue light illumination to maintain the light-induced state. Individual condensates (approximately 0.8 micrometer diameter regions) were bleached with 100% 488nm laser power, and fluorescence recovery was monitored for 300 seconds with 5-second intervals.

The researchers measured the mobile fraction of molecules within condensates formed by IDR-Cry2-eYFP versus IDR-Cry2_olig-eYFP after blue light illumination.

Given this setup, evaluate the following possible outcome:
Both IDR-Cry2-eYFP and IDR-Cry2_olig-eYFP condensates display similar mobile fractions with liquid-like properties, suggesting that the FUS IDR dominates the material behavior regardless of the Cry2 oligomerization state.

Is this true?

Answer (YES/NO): NO